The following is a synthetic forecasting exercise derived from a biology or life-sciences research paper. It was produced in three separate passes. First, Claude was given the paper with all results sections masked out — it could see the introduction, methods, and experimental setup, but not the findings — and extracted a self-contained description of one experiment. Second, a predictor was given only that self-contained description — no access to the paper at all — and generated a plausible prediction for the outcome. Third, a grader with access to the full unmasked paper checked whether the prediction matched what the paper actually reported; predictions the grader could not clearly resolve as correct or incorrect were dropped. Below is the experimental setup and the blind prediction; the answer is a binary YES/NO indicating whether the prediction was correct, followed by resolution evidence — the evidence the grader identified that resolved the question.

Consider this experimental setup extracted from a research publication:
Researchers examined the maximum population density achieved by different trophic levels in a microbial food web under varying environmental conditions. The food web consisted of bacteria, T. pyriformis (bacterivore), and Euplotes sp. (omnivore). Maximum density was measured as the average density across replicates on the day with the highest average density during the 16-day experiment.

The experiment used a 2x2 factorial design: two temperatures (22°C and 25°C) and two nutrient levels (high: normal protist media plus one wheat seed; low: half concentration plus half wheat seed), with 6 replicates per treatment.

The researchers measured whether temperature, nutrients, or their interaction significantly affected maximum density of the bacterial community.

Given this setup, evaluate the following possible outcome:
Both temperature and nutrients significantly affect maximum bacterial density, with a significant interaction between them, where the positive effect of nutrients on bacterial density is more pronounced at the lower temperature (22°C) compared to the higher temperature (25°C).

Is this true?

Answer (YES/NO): NO